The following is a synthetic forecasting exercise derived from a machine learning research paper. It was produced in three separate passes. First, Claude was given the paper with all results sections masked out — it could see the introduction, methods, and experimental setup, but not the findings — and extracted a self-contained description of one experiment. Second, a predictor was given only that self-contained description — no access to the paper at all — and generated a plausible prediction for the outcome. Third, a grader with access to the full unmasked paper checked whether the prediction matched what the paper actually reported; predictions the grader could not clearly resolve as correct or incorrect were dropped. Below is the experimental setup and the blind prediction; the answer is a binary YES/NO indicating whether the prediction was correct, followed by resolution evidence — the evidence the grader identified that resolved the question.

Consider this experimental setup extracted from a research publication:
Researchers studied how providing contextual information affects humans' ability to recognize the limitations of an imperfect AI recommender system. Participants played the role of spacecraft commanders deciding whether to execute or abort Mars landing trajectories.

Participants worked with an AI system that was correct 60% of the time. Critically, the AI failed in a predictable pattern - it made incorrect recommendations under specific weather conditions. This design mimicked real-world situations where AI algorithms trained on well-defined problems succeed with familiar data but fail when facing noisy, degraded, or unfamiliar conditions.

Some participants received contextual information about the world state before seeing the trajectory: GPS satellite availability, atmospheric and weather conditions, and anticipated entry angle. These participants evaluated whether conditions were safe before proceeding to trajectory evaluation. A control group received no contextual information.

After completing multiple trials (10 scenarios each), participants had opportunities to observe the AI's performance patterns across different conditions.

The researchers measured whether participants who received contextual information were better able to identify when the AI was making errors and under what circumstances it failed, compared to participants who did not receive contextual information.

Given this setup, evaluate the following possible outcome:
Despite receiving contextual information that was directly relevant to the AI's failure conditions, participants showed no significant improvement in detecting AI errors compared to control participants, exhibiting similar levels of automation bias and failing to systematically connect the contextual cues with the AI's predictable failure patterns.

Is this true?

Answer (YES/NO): NO